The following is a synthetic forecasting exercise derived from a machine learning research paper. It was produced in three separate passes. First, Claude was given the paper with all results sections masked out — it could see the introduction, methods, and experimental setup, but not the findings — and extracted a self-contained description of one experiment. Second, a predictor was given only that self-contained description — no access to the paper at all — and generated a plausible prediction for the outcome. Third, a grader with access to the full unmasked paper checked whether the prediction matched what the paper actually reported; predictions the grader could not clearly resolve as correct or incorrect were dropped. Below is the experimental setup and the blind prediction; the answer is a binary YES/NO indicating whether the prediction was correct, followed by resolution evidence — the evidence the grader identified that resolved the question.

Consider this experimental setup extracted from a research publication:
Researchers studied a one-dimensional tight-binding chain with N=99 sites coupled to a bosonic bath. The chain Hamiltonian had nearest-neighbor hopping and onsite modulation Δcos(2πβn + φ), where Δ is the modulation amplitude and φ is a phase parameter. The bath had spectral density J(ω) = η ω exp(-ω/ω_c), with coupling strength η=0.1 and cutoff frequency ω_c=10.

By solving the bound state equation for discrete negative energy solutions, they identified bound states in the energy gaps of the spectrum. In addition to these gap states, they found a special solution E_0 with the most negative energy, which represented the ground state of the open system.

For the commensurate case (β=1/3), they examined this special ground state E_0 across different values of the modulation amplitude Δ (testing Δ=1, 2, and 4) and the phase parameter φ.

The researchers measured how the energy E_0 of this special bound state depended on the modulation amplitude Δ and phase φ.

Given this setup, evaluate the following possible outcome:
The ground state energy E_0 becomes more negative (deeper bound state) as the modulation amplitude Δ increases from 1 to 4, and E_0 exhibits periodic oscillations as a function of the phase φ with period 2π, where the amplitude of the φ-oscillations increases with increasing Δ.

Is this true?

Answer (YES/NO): NO